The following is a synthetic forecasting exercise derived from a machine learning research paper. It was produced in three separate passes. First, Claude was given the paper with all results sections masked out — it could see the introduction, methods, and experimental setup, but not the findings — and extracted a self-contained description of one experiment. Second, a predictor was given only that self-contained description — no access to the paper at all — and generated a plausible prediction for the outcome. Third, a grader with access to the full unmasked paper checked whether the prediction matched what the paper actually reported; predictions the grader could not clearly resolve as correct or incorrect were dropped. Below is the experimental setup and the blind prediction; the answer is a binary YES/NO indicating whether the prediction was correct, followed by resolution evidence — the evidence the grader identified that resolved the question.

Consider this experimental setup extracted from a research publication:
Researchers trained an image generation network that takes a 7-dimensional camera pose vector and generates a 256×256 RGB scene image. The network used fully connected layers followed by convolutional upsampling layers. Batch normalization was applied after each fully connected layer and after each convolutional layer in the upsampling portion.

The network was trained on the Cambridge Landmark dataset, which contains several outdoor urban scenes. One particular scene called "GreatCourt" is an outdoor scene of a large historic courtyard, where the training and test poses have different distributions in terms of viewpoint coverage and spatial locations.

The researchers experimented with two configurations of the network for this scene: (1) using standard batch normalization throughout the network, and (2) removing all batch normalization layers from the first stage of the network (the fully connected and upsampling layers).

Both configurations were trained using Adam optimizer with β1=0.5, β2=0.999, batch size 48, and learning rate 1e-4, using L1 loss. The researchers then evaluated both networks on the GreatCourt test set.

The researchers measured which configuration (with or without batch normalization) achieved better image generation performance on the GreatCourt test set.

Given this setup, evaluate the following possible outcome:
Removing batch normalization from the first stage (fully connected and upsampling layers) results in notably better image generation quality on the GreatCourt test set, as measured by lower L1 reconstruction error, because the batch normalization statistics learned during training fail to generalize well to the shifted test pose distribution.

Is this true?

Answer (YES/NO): YES